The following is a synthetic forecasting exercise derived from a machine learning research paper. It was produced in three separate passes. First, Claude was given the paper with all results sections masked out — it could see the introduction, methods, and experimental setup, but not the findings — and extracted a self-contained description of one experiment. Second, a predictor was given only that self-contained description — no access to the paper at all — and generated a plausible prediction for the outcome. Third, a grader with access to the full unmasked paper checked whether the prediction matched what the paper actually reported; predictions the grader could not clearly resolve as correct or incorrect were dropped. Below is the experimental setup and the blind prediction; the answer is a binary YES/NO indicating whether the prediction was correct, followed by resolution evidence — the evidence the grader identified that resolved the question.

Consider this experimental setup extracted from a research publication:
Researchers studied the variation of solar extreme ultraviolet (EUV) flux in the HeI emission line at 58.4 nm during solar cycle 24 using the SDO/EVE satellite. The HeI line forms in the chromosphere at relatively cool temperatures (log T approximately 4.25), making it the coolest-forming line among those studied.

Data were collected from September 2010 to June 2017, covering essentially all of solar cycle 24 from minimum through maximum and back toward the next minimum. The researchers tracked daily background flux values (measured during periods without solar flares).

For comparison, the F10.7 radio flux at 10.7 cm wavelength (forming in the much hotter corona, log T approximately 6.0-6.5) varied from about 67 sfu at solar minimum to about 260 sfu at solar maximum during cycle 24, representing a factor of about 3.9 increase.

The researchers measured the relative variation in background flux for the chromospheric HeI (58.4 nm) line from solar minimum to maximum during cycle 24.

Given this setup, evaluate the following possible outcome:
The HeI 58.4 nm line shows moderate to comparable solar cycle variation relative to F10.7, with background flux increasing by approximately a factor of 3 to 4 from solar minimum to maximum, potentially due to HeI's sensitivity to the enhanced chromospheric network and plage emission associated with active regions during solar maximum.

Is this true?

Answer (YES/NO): NO